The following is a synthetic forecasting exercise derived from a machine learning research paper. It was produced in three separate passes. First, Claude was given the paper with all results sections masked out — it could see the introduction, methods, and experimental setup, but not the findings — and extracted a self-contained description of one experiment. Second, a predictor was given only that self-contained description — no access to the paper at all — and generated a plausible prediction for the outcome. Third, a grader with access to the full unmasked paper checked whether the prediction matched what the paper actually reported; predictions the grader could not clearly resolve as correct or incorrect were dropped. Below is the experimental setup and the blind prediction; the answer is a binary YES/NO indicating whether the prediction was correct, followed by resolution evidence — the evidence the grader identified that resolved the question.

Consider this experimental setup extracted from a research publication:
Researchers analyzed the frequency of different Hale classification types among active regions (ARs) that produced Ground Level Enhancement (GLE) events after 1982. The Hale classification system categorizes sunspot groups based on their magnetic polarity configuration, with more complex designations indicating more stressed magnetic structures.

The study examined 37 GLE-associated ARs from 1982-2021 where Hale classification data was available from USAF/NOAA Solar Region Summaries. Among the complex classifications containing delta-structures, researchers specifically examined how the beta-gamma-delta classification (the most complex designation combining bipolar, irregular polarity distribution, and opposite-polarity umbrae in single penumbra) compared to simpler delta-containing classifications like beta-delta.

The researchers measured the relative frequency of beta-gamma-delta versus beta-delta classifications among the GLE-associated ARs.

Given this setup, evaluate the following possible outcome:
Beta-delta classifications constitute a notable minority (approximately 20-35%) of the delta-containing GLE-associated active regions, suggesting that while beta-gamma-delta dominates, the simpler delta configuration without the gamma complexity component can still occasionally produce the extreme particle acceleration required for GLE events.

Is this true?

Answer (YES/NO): YES